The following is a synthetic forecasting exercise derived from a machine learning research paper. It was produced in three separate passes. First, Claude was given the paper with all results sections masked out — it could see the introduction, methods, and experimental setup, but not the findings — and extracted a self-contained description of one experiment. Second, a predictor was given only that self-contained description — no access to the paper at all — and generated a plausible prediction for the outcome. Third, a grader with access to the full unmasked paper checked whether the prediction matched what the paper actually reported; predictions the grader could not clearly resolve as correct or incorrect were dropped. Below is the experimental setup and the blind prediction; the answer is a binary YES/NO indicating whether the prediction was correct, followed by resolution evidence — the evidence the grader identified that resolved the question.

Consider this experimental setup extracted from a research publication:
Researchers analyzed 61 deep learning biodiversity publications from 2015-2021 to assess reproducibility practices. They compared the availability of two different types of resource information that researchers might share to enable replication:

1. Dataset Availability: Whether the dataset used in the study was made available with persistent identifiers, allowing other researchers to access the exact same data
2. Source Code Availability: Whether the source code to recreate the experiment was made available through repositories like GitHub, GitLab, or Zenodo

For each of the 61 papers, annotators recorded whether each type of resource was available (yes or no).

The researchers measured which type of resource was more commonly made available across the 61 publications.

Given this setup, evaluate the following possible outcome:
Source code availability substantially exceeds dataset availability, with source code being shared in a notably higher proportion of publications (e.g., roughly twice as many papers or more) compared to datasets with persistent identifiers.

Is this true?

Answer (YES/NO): NO